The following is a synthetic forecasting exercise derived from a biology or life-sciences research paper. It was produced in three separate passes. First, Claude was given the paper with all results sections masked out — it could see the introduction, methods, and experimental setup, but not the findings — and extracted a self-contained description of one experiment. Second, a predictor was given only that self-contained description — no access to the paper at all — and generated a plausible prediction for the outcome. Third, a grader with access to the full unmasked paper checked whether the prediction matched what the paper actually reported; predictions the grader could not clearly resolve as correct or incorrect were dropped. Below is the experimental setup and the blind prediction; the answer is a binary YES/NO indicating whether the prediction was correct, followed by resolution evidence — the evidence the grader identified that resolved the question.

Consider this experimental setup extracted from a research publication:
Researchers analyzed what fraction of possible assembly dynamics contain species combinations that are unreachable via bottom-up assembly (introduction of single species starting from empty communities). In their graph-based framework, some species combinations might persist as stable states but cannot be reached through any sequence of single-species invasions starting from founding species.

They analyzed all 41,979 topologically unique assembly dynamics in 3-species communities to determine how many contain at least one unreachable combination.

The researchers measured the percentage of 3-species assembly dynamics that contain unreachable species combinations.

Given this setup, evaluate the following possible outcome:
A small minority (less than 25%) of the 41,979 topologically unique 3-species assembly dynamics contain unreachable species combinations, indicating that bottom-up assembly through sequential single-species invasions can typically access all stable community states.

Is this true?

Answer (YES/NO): NO